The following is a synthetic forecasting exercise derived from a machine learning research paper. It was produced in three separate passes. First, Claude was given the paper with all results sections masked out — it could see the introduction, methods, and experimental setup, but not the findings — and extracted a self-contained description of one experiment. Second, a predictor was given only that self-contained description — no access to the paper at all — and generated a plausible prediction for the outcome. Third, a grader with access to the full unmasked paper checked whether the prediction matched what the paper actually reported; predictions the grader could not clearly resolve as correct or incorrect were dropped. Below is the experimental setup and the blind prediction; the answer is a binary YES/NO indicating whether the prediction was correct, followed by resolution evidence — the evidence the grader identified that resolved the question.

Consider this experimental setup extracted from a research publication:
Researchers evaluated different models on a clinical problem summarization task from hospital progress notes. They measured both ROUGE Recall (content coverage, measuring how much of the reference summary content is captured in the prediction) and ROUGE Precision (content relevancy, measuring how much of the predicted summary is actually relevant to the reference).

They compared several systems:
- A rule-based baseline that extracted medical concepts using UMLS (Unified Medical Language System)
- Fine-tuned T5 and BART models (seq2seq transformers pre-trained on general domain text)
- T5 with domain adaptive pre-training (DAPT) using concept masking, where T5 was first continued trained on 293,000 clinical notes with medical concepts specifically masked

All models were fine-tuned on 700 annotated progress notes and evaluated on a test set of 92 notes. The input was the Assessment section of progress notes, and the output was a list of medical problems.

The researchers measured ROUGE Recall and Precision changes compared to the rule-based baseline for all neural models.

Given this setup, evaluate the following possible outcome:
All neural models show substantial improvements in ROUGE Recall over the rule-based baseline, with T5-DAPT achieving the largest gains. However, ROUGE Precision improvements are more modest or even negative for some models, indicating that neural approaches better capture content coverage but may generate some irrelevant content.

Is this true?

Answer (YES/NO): NO